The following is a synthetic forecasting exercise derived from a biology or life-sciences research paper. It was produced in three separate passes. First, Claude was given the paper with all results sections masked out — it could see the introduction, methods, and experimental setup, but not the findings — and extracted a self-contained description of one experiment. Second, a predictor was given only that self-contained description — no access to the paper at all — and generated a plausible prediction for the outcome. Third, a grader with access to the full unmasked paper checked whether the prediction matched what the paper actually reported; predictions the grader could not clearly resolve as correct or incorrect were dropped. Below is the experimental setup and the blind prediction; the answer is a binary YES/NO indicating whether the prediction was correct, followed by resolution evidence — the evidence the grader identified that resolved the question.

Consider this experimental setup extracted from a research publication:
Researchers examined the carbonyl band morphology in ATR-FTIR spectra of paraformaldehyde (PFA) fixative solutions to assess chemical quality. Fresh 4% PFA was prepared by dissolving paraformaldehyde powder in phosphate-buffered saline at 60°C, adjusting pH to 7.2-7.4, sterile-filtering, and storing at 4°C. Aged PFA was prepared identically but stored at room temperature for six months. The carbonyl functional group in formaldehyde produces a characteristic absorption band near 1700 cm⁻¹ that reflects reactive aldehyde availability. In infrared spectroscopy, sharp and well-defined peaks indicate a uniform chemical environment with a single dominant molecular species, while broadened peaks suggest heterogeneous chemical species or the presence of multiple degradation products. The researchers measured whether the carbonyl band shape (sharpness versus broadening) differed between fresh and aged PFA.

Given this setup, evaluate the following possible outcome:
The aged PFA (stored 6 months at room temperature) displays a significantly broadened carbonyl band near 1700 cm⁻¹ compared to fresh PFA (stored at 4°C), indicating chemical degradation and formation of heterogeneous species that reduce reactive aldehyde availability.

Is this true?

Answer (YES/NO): YES